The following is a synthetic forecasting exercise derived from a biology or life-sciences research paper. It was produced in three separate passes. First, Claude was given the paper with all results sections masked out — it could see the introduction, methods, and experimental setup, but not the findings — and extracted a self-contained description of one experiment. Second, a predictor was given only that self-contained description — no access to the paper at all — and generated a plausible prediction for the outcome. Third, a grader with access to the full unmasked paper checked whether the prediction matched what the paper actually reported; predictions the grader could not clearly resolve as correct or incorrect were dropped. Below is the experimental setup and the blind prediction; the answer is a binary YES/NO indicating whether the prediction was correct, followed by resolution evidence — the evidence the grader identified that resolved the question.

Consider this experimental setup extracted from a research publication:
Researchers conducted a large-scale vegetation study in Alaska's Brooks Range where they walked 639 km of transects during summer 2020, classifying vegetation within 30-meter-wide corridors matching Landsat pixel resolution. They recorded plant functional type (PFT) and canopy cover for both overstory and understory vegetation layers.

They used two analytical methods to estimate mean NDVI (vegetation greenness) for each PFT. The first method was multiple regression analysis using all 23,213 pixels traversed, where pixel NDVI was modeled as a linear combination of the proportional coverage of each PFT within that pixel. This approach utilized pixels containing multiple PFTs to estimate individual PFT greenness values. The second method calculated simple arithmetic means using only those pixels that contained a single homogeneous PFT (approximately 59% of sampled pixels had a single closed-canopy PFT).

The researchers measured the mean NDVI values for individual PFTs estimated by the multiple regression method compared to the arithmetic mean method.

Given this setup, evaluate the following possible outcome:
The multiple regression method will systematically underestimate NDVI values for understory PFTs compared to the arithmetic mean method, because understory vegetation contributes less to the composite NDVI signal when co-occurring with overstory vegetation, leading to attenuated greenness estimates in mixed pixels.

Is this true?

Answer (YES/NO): NO